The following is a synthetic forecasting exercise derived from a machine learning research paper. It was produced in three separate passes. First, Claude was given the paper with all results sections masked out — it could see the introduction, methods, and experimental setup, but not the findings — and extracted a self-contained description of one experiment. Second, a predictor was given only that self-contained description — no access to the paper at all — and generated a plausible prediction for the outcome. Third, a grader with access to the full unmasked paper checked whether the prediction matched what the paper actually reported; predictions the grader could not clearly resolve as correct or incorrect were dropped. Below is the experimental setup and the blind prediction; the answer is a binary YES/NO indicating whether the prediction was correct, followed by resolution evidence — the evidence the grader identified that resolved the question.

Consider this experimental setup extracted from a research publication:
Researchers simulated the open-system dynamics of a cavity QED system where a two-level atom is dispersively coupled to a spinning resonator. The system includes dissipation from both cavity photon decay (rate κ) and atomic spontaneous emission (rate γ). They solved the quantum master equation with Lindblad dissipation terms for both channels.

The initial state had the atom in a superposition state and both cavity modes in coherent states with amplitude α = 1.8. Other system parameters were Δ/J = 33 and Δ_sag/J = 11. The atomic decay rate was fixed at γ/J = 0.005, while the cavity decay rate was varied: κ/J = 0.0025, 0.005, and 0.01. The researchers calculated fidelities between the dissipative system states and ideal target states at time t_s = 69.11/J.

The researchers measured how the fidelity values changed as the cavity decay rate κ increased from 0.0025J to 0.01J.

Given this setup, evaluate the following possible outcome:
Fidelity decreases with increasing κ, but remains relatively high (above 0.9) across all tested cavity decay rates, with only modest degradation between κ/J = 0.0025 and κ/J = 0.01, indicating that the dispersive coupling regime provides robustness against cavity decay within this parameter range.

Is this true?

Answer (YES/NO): NO